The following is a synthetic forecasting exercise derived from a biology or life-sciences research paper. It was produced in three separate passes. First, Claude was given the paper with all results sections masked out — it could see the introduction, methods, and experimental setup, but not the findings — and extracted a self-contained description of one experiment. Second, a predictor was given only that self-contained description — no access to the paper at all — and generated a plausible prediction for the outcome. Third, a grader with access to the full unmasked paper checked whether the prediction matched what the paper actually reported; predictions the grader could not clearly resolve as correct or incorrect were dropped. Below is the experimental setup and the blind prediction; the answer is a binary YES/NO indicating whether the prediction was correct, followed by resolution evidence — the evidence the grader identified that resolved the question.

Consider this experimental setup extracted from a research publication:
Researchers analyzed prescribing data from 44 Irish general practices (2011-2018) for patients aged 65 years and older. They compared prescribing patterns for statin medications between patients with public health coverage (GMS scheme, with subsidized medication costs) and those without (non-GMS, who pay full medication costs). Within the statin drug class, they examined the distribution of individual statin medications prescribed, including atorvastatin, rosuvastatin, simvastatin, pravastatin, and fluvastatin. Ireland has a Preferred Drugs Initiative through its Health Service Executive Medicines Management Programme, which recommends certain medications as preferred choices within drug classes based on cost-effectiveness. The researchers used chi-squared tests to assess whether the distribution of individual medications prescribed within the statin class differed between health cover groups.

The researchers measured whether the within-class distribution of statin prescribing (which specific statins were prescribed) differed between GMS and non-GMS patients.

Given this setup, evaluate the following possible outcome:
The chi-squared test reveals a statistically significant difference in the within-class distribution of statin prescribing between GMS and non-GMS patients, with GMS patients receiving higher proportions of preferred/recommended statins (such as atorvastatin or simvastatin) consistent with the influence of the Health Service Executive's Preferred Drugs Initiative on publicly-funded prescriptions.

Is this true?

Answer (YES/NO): NO